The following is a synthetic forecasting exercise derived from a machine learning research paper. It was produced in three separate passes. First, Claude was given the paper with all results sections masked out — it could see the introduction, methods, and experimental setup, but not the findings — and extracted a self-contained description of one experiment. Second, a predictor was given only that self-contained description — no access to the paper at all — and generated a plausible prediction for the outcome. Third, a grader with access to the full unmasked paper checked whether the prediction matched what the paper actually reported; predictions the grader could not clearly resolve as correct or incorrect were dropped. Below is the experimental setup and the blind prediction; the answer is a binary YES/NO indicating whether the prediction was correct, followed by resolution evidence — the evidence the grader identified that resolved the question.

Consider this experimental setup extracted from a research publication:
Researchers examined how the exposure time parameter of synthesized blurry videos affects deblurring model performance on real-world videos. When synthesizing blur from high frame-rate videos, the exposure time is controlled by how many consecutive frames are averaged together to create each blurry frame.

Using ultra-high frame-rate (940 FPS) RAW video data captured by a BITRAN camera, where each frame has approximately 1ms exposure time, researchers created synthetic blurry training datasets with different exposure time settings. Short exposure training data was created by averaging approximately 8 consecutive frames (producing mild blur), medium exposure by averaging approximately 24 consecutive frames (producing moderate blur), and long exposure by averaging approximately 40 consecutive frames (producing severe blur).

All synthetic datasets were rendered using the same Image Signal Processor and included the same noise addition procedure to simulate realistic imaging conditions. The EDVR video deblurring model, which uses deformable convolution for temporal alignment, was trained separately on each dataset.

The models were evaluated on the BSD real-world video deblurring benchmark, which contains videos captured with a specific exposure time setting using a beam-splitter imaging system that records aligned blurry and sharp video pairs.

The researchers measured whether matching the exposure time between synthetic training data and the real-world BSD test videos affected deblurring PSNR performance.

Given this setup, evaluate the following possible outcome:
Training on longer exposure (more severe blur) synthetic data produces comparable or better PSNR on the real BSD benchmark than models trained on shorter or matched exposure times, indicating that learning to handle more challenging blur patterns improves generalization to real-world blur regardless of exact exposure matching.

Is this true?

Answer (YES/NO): NO